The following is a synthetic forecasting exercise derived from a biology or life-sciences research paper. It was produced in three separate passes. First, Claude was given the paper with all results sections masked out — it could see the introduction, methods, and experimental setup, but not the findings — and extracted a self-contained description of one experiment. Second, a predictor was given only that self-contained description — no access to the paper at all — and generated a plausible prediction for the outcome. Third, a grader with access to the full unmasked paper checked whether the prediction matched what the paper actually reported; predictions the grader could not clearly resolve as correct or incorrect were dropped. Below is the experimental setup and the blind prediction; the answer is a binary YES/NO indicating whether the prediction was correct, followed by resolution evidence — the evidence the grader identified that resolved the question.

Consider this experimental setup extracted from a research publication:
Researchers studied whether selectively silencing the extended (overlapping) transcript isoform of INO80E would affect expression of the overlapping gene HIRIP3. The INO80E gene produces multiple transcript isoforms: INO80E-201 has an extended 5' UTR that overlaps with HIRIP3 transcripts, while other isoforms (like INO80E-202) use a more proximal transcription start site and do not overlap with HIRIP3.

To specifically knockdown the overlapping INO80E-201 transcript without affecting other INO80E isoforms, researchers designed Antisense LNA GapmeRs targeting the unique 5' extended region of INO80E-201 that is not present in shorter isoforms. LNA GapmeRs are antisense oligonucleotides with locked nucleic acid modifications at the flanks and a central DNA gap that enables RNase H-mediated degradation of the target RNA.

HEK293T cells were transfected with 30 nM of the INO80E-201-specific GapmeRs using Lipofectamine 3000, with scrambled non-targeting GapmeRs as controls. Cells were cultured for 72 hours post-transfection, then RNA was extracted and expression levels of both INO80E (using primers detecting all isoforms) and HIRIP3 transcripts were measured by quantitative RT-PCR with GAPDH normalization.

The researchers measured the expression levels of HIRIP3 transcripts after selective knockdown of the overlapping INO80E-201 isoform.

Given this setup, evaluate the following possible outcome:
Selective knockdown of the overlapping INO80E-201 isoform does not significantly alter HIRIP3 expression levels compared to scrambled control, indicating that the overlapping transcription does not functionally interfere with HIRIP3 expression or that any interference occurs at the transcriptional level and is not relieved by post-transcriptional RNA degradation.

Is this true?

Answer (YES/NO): NO